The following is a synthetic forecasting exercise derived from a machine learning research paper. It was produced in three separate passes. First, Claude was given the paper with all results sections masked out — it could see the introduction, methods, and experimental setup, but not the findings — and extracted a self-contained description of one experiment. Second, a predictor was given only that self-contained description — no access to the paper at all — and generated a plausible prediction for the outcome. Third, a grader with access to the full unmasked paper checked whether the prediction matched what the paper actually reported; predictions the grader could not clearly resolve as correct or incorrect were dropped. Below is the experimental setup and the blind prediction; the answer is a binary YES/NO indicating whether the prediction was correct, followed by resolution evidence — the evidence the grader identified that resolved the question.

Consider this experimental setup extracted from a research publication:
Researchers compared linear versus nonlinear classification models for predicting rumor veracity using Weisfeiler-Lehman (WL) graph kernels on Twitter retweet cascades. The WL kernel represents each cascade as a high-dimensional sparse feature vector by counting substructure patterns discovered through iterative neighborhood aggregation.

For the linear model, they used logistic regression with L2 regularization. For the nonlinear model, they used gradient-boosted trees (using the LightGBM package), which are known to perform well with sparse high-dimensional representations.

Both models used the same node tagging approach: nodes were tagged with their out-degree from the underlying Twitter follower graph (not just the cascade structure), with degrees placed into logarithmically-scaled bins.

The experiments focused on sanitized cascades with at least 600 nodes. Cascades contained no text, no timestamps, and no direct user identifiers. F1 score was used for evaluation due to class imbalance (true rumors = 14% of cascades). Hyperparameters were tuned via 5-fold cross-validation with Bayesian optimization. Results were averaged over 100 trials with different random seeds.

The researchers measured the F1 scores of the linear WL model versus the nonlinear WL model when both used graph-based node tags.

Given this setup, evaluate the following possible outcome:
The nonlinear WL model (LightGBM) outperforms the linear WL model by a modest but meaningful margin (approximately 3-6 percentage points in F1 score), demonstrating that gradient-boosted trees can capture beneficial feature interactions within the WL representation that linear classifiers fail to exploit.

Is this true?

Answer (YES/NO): NO